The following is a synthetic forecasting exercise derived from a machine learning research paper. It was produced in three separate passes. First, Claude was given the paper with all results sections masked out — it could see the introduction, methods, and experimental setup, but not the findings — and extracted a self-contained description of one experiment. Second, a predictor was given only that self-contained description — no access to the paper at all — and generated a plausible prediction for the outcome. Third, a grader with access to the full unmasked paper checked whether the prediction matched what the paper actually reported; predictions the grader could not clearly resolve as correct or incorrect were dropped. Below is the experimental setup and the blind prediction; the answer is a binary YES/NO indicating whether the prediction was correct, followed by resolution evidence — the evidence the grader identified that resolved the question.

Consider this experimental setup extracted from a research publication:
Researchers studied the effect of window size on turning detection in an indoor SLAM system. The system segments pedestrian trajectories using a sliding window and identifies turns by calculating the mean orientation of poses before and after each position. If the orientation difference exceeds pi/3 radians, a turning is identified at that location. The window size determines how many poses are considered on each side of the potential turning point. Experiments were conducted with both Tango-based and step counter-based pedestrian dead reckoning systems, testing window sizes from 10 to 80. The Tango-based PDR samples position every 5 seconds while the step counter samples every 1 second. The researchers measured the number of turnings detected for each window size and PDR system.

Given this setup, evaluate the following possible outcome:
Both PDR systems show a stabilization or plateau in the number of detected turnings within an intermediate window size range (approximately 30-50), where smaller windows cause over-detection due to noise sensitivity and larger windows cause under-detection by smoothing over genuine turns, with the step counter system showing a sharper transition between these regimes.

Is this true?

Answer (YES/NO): NO